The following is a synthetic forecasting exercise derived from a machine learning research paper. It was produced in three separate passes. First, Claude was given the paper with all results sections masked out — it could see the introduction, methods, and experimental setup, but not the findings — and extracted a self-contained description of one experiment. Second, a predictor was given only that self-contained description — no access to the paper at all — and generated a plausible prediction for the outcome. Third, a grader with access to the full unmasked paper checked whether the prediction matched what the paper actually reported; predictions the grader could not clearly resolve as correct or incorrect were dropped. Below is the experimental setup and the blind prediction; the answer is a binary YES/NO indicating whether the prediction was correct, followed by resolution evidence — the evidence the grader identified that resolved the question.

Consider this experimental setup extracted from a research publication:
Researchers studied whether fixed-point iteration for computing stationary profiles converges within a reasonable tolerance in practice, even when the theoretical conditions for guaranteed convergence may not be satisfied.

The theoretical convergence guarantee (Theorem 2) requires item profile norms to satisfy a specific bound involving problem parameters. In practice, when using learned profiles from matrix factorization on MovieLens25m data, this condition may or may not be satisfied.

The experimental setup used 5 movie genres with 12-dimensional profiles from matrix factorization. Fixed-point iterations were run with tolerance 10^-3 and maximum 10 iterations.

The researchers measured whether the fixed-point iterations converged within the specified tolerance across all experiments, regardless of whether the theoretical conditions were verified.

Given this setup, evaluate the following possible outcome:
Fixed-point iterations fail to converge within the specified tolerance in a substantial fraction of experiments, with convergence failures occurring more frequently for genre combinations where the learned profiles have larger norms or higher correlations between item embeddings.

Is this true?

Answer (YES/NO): NO